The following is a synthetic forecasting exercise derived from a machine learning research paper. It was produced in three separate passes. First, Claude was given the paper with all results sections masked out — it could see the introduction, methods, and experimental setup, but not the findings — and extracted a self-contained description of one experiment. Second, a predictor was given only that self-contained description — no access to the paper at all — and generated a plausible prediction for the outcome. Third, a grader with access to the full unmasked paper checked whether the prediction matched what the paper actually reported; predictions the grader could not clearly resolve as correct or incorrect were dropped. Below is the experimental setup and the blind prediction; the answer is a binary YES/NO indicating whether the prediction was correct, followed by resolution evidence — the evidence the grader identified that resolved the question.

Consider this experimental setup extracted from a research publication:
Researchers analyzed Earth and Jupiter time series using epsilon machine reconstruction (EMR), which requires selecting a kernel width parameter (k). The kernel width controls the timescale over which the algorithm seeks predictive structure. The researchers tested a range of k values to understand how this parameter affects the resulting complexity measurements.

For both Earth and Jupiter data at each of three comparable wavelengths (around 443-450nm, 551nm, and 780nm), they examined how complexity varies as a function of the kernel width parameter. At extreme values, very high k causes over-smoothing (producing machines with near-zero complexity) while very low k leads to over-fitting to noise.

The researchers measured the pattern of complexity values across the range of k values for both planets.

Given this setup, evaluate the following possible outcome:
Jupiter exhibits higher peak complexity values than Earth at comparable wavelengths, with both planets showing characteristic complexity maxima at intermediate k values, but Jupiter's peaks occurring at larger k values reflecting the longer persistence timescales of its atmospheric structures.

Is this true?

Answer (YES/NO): NO